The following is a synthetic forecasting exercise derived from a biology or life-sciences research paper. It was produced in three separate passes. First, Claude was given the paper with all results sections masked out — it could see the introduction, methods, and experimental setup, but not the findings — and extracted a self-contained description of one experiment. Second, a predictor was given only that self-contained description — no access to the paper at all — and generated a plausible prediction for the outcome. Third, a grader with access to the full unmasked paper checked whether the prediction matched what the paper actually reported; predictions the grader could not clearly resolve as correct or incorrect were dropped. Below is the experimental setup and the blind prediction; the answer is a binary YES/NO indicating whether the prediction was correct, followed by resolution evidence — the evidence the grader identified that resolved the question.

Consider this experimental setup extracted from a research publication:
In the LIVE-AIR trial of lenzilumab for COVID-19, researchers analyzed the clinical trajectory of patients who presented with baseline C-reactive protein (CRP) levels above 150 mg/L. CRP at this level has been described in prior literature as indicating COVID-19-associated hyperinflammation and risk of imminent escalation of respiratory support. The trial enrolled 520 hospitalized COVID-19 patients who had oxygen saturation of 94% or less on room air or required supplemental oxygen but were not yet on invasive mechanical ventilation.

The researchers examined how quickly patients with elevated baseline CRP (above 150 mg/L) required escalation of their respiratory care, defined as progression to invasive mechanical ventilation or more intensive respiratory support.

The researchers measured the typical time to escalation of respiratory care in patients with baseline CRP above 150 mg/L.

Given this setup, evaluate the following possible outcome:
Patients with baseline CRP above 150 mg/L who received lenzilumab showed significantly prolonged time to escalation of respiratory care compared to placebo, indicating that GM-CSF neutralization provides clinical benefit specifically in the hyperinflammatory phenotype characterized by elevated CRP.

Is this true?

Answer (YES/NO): NO